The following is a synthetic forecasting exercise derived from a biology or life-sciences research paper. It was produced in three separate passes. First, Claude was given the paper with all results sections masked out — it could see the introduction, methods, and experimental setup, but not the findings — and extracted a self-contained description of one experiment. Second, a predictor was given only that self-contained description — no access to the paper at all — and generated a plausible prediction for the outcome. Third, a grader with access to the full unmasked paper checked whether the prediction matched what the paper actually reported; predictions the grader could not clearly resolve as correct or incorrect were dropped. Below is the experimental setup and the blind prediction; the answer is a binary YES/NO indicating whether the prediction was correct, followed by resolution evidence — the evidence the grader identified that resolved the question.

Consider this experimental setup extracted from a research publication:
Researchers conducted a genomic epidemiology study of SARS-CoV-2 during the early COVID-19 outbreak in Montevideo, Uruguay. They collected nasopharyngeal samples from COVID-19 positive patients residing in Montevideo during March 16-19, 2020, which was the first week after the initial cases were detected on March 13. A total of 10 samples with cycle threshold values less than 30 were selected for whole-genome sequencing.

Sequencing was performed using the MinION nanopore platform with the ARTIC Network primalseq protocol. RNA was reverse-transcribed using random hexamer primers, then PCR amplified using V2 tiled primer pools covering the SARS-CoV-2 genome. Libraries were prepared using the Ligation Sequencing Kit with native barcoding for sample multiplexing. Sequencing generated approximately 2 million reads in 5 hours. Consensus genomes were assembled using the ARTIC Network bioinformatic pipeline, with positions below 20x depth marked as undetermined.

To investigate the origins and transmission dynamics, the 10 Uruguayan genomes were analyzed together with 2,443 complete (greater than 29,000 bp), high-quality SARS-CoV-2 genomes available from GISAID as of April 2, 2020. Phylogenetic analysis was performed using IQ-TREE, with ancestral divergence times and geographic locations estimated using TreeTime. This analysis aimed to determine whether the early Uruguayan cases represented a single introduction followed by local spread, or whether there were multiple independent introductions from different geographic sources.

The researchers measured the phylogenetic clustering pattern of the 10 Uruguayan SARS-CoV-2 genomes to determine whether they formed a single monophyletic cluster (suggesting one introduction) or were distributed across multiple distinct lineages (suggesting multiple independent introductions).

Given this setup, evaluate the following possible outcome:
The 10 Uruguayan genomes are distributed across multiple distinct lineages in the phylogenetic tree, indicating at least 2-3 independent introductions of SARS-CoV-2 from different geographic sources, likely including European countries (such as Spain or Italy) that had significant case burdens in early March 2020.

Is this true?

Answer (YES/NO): YES